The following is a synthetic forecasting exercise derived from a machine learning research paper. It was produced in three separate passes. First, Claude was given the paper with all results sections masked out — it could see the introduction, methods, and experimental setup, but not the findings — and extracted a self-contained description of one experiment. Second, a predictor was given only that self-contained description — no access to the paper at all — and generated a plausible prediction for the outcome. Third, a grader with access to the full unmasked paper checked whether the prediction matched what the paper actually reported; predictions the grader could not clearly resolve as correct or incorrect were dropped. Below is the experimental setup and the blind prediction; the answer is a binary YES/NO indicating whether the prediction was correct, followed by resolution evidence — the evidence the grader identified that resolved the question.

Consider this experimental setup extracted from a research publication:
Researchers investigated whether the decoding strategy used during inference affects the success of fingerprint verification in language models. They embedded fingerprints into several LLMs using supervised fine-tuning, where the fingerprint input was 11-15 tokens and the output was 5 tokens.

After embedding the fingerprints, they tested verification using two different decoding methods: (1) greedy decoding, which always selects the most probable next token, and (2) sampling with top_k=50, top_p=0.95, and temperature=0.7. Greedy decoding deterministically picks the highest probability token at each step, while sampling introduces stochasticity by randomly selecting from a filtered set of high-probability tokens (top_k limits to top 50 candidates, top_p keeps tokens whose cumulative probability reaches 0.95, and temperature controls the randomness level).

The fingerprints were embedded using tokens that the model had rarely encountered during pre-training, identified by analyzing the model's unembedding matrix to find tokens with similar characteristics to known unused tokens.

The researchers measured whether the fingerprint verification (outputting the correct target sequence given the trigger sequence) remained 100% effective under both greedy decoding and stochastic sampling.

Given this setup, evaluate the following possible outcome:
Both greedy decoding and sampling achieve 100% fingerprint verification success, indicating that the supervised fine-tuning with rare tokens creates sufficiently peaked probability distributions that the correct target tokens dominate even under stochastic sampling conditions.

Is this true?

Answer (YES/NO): YES